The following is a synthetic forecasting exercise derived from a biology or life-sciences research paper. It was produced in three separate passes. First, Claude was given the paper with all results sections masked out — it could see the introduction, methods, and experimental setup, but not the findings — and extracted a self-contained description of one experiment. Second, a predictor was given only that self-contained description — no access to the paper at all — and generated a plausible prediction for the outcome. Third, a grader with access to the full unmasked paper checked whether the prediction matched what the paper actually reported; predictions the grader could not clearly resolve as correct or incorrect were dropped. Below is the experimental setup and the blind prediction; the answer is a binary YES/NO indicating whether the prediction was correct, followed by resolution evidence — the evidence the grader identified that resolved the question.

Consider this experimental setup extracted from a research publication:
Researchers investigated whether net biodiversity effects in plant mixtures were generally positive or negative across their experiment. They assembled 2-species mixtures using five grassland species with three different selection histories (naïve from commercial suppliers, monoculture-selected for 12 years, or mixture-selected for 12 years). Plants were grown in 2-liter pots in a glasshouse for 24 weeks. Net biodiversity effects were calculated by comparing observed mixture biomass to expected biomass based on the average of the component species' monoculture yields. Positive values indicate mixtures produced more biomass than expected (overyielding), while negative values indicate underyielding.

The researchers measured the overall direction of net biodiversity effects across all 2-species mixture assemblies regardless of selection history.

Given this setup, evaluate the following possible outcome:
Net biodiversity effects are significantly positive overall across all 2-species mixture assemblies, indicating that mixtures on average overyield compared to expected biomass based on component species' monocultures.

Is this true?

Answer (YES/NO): YES